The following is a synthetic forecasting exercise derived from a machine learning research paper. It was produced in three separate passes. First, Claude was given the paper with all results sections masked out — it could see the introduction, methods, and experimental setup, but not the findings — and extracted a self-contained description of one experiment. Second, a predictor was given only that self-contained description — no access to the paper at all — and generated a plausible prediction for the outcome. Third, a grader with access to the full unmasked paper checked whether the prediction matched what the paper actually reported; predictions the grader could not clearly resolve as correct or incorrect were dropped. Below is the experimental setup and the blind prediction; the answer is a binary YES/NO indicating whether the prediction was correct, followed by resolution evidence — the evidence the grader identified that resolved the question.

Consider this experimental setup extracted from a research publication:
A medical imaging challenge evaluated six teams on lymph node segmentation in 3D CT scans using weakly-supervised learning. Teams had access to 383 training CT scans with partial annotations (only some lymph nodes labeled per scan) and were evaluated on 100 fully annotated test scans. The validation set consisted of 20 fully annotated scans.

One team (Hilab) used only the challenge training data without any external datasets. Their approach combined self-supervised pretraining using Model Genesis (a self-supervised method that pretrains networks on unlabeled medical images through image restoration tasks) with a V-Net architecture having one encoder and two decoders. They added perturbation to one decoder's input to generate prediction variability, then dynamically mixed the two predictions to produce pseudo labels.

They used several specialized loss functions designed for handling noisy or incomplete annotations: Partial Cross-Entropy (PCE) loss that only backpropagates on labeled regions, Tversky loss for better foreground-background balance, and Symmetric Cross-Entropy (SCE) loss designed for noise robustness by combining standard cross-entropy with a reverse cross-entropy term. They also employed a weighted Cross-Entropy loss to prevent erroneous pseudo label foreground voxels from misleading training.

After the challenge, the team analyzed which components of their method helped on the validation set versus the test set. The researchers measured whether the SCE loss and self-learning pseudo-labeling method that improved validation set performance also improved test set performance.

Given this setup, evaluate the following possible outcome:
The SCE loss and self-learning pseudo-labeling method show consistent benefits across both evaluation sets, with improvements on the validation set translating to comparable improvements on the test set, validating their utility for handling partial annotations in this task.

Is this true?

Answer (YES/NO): NO